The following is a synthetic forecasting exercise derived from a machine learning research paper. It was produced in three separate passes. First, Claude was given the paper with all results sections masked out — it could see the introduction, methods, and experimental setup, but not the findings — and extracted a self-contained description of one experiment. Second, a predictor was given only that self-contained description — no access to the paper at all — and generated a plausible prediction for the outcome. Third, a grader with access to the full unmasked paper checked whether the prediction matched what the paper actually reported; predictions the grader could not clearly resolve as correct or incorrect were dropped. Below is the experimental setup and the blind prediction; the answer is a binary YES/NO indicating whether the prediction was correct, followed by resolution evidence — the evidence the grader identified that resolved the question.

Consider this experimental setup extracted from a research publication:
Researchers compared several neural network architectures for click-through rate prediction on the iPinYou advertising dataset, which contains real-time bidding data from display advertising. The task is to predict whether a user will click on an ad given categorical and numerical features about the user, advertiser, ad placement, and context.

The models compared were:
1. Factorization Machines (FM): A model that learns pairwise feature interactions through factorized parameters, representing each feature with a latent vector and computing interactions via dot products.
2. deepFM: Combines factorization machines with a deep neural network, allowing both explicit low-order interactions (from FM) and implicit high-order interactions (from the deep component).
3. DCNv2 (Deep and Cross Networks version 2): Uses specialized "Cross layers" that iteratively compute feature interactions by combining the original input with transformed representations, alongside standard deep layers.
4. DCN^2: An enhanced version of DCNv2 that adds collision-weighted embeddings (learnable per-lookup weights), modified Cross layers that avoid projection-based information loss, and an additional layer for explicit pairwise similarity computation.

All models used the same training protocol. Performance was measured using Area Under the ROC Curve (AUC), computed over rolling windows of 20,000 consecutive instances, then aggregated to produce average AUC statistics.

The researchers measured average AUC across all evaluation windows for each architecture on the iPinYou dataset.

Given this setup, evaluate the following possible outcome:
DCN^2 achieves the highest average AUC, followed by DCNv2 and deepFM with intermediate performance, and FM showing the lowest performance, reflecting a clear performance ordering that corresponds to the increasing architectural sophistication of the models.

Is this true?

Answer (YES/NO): NO